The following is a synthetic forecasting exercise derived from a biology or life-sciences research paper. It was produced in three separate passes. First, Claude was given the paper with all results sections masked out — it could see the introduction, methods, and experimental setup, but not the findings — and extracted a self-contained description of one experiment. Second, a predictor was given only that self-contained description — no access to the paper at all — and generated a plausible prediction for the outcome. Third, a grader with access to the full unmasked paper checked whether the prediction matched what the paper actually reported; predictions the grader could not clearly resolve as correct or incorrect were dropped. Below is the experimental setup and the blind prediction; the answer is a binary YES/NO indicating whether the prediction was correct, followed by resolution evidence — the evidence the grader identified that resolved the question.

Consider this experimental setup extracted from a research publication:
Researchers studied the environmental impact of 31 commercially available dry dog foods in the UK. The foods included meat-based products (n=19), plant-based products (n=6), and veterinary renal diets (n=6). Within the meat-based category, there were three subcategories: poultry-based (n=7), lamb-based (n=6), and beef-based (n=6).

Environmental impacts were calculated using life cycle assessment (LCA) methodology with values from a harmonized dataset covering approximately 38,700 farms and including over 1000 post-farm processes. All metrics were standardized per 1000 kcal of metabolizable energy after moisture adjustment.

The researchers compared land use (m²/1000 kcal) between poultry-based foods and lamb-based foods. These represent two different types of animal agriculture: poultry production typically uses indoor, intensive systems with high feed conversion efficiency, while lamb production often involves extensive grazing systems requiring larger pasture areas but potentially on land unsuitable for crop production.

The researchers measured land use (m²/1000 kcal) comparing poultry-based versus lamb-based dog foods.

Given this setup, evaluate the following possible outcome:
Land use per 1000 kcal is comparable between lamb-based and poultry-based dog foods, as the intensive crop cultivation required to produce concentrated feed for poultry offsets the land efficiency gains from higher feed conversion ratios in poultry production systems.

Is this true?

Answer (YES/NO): NO